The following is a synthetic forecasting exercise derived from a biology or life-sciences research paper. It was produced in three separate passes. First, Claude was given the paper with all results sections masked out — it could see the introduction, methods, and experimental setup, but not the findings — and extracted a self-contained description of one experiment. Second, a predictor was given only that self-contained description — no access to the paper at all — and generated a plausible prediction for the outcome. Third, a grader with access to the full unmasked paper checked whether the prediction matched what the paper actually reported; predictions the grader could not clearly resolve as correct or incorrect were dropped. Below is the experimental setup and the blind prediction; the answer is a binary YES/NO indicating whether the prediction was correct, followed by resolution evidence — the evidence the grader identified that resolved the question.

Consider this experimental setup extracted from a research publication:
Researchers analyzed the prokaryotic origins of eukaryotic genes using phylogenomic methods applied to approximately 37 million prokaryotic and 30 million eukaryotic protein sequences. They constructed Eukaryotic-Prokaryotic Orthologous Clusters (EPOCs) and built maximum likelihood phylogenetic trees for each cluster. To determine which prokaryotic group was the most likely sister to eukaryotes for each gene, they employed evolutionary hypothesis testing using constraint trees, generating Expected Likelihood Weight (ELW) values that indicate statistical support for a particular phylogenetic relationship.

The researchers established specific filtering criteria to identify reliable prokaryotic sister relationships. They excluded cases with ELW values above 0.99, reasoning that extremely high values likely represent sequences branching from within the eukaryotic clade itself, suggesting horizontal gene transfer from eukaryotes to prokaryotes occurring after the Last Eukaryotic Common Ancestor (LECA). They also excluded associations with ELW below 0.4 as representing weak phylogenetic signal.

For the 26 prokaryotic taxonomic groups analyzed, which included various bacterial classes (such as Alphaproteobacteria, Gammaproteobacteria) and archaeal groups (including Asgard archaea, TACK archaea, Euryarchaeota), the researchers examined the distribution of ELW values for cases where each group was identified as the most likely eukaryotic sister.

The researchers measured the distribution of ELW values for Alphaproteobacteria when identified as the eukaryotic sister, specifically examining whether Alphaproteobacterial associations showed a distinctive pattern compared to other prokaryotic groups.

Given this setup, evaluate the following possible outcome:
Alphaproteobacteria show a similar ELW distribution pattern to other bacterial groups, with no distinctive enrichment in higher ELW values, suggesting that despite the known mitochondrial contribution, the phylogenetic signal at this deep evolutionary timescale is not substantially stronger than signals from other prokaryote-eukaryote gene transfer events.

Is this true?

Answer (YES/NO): NO